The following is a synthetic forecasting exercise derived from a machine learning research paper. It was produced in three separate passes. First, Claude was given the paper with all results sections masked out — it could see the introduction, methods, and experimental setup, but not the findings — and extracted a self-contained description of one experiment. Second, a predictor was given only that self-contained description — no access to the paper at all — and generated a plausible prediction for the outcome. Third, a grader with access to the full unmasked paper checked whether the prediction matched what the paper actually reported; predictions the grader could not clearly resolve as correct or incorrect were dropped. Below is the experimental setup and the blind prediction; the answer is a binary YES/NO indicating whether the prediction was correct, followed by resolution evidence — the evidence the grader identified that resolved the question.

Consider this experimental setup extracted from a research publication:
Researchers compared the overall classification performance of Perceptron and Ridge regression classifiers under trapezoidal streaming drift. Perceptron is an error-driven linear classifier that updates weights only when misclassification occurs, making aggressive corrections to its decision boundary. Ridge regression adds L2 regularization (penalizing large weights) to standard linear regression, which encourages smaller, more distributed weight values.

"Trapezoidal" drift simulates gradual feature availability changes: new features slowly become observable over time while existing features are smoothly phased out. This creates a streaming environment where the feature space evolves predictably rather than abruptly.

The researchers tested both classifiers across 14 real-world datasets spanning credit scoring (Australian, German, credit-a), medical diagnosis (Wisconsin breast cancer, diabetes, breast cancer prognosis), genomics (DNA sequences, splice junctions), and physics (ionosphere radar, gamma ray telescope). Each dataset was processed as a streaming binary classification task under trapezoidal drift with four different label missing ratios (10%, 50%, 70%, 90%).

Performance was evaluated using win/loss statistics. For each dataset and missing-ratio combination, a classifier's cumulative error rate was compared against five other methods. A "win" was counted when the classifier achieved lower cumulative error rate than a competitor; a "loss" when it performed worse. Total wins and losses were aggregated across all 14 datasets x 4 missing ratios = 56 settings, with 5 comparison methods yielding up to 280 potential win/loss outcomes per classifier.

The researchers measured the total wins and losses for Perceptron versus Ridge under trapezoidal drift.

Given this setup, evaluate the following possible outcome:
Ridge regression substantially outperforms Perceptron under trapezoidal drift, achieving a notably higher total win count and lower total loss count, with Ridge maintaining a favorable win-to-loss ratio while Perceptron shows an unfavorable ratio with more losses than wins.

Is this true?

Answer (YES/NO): NO